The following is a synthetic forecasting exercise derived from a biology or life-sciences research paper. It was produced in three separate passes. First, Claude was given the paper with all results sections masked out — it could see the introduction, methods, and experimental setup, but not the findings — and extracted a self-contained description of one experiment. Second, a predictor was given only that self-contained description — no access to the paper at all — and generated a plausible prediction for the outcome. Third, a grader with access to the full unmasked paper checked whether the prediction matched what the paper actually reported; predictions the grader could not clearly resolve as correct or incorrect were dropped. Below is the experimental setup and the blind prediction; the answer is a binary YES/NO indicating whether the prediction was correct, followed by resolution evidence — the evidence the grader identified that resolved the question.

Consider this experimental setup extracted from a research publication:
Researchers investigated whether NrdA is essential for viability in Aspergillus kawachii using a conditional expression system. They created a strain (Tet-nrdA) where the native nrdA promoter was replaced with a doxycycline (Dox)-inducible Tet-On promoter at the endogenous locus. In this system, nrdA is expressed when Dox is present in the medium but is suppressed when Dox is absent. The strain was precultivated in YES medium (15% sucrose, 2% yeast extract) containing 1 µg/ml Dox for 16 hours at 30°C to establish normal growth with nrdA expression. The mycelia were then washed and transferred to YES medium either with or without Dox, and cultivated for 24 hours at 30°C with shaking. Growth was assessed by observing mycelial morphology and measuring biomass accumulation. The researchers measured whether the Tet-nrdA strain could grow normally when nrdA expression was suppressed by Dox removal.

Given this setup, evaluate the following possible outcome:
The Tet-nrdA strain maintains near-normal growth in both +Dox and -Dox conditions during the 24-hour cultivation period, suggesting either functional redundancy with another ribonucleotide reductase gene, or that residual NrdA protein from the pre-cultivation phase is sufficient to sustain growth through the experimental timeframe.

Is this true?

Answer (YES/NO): NO